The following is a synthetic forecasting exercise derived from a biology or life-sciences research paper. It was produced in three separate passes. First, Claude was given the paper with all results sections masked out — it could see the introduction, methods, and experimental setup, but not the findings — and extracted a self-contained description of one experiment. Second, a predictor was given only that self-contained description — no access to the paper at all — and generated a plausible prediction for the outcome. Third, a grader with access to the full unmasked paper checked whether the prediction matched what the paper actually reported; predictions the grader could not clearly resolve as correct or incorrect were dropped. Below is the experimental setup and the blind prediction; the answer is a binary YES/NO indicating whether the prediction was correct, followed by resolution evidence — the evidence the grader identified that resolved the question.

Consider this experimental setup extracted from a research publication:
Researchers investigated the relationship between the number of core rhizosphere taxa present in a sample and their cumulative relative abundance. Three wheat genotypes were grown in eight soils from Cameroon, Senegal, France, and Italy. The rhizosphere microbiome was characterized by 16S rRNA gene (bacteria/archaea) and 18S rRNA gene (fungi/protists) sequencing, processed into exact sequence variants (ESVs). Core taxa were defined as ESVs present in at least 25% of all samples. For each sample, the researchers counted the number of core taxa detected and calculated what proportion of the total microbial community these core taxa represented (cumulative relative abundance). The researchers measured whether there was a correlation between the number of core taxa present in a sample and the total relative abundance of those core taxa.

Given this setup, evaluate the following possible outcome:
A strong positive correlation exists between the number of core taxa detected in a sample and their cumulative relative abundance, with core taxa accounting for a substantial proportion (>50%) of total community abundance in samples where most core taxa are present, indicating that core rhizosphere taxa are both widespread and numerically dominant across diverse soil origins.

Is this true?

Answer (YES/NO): NO